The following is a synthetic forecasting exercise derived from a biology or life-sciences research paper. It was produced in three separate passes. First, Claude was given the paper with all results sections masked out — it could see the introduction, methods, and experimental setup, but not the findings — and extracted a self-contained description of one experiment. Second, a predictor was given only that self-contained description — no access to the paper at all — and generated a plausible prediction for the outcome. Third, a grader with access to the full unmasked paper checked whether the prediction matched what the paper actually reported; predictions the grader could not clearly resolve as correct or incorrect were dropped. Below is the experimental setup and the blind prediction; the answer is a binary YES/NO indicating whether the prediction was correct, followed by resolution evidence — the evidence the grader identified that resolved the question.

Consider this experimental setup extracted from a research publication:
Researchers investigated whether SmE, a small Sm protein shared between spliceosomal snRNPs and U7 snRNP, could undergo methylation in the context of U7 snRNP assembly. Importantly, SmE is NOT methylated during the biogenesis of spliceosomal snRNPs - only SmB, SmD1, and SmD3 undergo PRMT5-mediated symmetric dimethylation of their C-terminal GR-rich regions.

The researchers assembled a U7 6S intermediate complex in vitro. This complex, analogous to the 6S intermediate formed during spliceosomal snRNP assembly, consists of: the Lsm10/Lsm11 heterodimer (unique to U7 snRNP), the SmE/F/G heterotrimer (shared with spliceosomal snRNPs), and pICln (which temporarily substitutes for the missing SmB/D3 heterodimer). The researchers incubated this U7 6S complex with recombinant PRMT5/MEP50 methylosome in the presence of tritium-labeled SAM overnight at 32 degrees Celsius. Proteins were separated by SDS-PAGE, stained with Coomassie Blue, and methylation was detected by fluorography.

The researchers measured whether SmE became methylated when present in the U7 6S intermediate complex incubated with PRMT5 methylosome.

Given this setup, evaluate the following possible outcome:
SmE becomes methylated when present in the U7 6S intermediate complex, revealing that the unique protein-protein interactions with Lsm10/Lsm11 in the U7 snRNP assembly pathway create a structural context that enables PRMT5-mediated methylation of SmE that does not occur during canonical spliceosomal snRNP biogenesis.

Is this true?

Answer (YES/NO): YES